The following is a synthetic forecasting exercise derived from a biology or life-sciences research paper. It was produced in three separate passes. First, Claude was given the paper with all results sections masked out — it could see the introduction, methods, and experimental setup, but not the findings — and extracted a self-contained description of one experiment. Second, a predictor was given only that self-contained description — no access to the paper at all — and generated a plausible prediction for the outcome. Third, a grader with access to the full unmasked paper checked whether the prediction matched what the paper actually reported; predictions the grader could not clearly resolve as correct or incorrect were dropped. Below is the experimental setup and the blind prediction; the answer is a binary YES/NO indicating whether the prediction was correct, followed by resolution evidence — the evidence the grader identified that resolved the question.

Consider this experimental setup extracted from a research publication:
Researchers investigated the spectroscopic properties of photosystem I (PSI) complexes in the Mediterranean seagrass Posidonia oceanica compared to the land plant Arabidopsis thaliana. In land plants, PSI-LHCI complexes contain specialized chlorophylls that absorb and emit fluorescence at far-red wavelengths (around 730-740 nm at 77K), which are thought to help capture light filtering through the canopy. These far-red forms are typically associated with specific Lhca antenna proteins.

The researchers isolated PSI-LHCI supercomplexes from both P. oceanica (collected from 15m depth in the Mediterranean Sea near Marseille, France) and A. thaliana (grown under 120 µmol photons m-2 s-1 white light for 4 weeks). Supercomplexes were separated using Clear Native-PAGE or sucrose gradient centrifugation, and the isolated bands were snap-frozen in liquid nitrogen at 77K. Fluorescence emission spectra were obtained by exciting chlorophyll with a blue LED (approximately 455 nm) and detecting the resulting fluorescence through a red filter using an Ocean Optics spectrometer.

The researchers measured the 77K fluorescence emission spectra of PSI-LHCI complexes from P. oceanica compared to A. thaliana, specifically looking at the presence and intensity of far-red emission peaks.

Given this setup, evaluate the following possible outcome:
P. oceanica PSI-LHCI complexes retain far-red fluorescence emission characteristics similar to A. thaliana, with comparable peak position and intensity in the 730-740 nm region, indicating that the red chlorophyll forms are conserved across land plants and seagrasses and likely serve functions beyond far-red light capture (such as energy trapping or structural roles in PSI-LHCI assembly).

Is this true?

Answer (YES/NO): NO